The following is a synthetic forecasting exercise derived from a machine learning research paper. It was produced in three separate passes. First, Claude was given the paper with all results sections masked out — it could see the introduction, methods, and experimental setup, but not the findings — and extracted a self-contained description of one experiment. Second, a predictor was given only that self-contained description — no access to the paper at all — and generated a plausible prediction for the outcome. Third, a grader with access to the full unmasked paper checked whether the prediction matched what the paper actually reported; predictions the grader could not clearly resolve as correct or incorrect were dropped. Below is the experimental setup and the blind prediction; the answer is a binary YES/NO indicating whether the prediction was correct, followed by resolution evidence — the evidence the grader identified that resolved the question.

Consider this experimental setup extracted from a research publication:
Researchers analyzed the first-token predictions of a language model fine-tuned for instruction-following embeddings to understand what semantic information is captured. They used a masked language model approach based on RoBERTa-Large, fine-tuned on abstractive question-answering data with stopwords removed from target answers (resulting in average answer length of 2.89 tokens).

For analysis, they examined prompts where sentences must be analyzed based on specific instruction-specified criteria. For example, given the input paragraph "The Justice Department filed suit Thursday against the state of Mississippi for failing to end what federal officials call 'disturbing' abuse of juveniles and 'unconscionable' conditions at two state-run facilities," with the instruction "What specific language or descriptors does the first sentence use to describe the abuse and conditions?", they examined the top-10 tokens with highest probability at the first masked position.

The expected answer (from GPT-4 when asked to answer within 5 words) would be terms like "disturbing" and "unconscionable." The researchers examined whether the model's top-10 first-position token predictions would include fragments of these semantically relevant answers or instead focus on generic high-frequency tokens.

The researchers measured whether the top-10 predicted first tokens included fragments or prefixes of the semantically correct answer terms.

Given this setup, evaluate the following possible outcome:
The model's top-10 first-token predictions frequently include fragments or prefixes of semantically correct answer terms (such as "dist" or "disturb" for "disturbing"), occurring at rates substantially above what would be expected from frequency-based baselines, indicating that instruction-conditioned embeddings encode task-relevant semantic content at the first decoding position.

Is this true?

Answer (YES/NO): NO